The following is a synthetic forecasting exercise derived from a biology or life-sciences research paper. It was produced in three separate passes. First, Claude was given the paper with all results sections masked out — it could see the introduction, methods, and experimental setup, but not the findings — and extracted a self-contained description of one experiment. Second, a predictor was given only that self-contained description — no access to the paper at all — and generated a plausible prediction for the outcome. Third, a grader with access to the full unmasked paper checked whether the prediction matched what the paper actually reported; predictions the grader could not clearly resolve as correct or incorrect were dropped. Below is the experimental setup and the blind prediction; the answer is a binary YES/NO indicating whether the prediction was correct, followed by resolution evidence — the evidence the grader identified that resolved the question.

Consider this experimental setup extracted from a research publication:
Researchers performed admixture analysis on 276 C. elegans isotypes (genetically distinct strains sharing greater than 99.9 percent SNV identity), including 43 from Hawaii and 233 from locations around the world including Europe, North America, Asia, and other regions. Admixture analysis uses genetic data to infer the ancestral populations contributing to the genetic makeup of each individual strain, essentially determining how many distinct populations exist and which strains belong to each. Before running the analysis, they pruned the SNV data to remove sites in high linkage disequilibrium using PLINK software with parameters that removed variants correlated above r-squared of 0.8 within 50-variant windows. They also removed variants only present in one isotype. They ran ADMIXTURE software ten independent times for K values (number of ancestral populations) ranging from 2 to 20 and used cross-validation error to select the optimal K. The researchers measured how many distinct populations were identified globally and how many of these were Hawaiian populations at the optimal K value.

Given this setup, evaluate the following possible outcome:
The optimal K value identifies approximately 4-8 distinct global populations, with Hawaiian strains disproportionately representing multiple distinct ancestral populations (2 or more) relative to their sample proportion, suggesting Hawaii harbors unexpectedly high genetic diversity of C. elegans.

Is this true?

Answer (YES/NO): NO